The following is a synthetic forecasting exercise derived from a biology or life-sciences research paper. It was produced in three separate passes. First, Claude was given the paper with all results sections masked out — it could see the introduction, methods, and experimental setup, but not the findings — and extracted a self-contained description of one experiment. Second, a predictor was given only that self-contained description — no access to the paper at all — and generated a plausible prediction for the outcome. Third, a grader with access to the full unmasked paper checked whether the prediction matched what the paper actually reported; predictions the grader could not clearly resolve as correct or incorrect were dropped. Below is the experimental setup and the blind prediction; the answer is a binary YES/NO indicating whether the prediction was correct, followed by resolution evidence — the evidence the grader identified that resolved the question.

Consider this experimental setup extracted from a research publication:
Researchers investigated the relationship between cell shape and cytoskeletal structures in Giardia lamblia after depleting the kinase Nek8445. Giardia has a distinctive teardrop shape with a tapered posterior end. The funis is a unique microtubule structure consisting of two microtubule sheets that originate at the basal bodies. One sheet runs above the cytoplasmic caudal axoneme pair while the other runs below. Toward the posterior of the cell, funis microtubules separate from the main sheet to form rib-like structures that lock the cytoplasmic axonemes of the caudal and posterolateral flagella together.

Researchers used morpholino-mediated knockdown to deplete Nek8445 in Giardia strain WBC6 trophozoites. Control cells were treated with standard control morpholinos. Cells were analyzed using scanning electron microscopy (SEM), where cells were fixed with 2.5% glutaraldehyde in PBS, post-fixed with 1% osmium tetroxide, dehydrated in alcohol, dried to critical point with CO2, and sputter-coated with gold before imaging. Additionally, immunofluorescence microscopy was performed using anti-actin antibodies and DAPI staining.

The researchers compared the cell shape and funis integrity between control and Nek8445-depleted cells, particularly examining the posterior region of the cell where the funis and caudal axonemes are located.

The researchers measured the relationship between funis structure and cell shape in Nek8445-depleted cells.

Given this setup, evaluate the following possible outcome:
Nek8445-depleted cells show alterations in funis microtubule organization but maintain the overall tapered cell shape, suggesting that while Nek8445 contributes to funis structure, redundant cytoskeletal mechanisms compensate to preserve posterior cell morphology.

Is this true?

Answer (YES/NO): NO